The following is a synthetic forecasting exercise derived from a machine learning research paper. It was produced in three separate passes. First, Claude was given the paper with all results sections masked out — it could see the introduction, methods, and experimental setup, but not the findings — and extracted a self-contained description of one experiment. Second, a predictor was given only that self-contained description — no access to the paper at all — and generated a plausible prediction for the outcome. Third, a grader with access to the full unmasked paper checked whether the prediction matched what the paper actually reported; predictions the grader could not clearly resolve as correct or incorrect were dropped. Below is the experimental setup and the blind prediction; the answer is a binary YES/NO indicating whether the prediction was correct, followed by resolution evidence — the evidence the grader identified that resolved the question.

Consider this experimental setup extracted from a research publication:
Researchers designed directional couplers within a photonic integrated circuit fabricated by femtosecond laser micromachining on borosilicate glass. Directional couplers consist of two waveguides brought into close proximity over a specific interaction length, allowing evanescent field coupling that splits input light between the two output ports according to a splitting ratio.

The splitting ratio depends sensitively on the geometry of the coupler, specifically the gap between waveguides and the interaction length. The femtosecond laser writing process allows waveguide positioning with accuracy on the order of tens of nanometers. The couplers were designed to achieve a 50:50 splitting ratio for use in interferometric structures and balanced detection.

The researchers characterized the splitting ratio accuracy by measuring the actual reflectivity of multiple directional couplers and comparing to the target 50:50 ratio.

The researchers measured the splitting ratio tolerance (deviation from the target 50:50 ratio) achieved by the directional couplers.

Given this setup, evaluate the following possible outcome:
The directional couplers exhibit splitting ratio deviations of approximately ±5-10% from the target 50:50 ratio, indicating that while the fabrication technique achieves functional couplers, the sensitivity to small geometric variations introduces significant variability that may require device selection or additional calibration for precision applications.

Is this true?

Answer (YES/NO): NO